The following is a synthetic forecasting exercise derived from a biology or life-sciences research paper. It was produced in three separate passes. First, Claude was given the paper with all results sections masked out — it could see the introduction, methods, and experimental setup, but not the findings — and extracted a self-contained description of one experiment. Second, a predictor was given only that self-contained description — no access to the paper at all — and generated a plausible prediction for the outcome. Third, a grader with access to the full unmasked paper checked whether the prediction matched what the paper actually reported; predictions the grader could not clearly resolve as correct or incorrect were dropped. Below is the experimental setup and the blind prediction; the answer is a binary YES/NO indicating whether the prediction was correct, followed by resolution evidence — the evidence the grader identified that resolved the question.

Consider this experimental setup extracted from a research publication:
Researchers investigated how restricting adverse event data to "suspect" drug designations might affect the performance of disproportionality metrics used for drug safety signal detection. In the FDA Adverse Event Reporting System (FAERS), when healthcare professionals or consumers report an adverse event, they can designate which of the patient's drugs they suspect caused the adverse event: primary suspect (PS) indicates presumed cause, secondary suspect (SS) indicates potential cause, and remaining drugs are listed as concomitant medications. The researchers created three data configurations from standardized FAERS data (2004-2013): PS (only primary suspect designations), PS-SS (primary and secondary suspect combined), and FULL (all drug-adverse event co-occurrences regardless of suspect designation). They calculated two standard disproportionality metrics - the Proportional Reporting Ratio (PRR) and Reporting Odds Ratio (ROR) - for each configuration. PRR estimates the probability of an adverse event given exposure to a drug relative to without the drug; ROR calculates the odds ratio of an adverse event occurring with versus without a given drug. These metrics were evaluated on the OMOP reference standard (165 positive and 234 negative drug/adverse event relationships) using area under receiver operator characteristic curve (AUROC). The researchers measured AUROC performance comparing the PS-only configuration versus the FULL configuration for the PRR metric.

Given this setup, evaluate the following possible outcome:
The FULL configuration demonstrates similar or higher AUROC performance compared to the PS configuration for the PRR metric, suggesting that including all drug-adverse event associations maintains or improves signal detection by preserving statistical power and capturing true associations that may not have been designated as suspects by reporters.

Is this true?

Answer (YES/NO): NO